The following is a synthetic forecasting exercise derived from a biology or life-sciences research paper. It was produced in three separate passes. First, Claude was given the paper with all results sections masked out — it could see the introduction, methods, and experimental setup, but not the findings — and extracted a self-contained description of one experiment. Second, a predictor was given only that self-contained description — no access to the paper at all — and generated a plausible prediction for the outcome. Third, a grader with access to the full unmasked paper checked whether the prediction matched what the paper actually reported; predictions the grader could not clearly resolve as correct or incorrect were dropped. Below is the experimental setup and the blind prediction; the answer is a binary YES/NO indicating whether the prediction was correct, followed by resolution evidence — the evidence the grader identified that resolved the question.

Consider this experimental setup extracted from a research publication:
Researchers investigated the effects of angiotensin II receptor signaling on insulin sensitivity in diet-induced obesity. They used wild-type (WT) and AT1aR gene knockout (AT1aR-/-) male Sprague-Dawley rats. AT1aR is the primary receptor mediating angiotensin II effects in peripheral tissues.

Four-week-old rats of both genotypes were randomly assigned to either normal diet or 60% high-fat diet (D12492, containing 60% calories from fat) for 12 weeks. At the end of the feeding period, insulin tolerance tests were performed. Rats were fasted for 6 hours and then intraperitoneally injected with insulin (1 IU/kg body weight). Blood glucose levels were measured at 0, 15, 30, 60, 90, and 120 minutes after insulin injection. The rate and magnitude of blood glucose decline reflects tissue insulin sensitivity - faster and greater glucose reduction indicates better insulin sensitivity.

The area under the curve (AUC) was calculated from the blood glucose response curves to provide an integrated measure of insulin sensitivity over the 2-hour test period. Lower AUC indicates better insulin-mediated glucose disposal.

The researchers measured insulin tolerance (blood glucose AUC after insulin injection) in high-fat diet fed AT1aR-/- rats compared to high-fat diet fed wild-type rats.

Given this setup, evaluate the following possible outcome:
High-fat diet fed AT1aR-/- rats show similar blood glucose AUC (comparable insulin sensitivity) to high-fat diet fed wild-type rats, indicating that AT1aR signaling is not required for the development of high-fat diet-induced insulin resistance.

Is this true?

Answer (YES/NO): NO